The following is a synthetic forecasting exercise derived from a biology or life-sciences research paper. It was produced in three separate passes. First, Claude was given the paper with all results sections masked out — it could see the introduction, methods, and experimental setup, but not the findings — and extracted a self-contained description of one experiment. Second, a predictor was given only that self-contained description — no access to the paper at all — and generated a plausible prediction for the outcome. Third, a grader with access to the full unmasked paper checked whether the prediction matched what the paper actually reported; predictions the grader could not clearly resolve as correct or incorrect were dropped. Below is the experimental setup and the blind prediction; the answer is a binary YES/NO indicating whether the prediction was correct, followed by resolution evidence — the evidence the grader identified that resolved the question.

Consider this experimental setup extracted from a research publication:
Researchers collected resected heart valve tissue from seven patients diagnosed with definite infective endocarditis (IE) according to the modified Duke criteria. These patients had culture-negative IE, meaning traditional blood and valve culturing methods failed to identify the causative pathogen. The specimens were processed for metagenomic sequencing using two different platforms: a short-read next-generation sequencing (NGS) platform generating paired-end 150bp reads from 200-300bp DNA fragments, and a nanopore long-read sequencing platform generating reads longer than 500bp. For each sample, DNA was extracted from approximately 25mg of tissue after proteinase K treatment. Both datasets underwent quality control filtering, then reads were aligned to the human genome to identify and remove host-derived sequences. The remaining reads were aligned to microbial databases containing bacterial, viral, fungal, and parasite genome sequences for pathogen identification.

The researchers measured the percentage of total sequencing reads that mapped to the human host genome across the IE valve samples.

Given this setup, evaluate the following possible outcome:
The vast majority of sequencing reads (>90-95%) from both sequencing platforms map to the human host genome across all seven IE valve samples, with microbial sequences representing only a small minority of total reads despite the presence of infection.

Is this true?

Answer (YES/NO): YES